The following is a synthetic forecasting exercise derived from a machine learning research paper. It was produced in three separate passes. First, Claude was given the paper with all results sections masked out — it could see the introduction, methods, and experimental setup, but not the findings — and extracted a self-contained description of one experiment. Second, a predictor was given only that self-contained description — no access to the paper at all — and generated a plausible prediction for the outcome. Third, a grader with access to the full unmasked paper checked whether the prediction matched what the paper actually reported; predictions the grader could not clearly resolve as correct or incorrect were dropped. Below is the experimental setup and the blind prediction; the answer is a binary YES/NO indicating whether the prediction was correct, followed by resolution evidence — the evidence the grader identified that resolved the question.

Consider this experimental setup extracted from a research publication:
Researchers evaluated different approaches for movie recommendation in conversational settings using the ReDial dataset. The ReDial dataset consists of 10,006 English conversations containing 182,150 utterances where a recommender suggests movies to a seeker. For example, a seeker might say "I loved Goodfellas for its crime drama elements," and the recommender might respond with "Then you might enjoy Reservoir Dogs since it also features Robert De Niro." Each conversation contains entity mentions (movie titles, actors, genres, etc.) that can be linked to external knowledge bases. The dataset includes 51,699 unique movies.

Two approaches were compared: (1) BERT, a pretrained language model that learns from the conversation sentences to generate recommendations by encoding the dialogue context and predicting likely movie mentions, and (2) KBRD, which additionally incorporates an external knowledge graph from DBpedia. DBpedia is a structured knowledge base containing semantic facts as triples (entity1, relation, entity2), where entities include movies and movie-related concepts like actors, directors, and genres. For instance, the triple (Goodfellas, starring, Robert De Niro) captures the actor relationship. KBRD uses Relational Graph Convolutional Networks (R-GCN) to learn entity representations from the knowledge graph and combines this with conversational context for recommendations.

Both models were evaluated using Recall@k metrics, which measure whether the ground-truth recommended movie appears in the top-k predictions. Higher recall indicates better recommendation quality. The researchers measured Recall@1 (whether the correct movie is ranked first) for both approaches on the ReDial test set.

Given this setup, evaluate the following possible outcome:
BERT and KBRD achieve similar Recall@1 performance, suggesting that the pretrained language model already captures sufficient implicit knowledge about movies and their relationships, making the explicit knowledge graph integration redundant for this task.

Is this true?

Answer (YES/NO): NO